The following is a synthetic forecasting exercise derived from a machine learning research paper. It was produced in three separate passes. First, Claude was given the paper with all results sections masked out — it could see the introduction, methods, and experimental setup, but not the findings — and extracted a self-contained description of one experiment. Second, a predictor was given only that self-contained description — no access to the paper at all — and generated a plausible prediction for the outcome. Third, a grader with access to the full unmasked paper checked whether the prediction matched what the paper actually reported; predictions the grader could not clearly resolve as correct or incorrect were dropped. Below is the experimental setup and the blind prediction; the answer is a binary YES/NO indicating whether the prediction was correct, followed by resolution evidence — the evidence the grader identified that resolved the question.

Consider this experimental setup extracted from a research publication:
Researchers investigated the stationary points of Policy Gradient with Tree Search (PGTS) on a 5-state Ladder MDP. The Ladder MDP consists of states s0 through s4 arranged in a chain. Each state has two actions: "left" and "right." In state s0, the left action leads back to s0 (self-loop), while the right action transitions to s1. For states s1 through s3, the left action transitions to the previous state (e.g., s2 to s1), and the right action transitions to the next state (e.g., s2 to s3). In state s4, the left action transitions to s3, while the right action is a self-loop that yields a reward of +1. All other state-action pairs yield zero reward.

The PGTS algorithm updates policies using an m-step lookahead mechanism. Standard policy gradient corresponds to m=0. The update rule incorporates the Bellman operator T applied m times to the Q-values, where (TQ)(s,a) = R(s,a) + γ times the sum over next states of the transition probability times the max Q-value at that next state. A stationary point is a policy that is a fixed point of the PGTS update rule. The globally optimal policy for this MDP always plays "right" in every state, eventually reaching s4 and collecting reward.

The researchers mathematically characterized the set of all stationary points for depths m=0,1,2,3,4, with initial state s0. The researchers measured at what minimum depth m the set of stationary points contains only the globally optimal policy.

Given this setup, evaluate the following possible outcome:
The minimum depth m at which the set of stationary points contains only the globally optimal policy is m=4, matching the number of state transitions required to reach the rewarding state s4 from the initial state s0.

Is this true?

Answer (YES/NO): YES